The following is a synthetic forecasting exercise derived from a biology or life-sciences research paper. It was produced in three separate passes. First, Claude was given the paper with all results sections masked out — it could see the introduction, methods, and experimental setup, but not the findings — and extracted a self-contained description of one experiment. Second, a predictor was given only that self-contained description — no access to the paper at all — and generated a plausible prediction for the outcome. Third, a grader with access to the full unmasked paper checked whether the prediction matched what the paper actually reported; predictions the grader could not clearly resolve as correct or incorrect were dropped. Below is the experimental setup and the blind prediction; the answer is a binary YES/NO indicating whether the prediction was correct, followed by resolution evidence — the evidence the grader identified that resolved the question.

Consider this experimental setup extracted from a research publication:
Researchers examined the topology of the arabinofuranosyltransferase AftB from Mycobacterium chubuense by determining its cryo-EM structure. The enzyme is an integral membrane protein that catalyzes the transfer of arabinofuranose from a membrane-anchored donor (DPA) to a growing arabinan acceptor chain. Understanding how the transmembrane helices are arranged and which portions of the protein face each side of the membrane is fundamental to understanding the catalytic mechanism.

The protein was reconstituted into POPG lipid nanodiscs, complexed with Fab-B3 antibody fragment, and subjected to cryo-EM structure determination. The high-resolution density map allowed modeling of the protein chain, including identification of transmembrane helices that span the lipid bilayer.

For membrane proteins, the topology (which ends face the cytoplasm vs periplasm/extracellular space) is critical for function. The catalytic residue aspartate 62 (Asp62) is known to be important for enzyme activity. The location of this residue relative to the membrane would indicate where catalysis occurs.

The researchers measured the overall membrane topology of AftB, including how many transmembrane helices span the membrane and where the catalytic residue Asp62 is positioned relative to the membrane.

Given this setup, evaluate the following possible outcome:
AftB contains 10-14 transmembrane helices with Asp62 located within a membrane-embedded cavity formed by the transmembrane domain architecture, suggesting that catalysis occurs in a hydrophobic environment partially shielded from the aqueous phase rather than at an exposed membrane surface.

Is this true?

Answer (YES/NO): NO